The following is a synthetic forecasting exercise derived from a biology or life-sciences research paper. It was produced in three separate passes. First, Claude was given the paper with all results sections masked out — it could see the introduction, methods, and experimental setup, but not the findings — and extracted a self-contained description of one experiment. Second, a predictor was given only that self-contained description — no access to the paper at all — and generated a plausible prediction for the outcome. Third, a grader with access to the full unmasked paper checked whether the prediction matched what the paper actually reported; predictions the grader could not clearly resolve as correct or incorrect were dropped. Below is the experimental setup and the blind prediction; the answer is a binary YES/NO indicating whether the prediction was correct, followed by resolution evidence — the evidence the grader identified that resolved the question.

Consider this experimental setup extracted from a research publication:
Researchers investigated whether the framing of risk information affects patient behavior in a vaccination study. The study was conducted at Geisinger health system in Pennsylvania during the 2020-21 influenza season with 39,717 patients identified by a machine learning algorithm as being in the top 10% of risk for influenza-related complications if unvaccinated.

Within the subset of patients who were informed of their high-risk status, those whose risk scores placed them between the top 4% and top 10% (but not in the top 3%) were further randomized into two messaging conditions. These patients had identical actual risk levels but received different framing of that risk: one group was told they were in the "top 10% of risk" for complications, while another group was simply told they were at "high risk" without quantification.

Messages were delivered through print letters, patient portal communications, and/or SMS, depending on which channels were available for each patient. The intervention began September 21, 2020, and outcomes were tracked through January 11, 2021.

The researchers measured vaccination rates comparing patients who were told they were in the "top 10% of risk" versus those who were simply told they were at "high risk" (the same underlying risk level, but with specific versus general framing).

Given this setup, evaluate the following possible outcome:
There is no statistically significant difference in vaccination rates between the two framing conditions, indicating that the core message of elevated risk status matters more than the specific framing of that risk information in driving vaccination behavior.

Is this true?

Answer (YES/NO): YES